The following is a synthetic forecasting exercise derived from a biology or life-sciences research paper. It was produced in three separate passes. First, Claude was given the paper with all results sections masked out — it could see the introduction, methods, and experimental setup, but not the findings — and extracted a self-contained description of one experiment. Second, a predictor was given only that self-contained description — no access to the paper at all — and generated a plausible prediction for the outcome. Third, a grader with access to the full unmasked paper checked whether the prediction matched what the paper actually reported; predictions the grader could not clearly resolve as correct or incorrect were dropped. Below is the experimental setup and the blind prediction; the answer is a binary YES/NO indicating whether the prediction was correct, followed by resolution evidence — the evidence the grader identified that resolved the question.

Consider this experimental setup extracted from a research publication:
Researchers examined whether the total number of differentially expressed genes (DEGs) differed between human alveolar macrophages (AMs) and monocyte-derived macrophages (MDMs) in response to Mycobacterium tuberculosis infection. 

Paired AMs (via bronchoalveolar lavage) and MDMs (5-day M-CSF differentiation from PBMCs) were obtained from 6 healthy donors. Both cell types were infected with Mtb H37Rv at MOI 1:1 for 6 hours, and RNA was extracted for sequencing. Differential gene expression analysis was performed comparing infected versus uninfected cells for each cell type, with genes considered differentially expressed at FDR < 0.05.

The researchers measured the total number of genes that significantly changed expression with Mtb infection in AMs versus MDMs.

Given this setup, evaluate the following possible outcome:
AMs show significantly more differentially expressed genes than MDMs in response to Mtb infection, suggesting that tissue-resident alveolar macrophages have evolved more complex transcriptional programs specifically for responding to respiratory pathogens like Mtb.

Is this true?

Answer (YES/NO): NO